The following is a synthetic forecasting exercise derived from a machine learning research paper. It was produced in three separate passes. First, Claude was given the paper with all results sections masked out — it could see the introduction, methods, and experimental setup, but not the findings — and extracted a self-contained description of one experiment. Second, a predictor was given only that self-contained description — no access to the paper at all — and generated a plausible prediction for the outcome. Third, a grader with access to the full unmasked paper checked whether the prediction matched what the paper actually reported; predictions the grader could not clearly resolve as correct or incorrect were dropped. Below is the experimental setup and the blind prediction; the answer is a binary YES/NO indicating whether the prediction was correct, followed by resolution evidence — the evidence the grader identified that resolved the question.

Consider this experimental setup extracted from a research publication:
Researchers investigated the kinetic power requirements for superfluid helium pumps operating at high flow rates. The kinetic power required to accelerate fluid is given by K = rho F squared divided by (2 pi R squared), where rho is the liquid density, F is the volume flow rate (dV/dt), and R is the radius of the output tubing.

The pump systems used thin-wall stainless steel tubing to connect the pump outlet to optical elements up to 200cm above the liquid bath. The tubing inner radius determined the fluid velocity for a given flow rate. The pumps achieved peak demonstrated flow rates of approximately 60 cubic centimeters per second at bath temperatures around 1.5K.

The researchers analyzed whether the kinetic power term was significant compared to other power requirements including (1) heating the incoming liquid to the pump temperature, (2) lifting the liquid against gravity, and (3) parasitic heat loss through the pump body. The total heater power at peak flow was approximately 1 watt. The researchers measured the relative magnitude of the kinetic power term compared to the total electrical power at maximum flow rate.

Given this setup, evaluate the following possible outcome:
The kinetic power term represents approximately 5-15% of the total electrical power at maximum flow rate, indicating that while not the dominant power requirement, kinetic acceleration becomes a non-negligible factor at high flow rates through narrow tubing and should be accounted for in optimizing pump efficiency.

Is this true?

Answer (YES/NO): NO